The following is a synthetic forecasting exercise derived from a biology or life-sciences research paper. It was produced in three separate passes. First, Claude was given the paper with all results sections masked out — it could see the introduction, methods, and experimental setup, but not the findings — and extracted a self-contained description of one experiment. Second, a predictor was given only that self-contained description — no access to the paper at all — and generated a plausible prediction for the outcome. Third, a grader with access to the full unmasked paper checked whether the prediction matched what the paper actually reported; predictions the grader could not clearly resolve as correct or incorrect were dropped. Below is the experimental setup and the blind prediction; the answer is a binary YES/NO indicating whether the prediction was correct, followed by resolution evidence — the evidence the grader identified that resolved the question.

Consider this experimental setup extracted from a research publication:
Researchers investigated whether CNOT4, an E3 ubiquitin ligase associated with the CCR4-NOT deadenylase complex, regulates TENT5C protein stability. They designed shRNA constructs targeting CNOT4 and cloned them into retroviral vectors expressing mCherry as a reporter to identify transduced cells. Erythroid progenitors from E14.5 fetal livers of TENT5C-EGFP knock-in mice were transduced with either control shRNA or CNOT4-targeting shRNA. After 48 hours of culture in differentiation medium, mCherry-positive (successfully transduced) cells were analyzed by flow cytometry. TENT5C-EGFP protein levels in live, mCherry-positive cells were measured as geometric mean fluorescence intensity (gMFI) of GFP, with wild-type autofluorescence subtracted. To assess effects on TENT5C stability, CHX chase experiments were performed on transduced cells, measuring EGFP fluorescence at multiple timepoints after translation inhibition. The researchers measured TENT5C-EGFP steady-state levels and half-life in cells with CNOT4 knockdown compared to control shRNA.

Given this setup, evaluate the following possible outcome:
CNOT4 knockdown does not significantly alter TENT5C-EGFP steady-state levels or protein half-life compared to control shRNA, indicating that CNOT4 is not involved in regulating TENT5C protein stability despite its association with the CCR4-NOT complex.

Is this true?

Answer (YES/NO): NO